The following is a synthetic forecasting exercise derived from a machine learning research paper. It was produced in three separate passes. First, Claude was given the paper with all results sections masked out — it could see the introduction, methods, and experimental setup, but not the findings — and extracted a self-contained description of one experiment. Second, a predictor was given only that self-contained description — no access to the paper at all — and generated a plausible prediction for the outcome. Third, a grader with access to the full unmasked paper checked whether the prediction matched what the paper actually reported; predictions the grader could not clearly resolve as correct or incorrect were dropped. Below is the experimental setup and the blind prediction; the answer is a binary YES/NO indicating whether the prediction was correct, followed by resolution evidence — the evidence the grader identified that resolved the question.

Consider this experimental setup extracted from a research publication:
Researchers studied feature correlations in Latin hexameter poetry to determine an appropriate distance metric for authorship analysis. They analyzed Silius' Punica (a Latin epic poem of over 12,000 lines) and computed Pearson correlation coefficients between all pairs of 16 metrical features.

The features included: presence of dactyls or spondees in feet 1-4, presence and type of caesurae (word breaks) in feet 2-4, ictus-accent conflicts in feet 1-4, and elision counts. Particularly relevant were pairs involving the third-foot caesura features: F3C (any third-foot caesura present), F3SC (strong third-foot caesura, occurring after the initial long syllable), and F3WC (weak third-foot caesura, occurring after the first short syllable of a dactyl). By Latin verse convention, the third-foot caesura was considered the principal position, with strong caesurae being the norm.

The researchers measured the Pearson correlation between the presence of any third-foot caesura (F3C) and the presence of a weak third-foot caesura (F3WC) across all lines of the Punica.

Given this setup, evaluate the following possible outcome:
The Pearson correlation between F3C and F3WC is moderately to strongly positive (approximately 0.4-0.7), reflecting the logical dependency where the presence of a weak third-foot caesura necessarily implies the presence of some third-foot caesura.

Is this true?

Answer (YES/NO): NO